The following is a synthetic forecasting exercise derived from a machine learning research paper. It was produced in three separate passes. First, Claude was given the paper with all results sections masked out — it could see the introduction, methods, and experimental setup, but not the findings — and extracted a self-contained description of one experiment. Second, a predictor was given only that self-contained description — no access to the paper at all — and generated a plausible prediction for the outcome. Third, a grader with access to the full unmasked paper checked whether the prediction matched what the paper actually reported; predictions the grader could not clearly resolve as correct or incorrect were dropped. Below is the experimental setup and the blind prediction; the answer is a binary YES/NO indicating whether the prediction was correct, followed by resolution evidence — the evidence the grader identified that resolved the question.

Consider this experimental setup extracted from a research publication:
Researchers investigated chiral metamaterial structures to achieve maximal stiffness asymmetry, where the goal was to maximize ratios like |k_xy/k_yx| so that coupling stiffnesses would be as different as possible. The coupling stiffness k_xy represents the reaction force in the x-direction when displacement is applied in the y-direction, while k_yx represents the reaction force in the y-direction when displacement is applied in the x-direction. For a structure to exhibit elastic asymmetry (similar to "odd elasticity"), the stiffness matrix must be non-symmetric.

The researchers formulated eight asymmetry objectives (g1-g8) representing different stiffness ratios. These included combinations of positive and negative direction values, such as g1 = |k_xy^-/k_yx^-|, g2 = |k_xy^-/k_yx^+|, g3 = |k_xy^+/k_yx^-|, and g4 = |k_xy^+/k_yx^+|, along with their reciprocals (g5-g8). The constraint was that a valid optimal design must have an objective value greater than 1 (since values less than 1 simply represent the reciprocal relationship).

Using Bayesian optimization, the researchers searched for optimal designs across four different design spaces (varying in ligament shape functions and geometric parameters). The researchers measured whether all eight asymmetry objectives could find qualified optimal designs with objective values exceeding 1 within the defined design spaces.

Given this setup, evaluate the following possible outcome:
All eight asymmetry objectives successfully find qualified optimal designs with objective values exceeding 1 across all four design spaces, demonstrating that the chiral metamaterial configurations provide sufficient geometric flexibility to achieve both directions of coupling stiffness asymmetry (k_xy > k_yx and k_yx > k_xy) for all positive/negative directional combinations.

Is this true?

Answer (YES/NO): NO